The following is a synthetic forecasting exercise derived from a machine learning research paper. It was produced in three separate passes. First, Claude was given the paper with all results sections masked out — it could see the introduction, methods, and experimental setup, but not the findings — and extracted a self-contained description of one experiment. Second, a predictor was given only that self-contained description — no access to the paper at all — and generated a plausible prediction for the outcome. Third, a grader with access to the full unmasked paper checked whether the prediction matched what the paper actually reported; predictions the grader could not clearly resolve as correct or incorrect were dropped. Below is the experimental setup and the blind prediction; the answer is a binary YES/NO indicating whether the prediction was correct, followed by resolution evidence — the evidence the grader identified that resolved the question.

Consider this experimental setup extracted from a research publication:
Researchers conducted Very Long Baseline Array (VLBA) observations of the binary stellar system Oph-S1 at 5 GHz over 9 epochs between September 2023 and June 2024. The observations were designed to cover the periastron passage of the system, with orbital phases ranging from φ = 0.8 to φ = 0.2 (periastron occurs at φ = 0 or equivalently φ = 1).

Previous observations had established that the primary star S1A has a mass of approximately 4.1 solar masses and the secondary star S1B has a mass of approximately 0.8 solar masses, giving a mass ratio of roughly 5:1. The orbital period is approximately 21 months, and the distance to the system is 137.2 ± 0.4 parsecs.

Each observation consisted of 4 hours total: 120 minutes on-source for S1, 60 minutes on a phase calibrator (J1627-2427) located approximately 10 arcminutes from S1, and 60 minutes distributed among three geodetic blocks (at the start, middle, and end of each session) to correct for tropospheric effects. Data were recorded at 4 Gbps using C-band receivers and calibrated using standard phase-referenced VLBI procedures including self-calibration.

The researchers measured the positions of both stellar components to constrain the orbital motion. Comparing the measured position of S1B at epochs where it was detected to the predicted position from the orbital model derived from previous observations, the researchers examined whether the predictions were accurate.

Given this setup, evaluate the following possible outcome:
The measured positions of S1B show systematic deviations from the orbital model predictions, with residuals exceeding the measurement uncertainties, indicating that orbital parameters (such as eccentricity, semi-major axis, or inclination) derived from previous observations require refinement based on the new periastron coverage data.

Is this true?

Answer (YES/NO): NO